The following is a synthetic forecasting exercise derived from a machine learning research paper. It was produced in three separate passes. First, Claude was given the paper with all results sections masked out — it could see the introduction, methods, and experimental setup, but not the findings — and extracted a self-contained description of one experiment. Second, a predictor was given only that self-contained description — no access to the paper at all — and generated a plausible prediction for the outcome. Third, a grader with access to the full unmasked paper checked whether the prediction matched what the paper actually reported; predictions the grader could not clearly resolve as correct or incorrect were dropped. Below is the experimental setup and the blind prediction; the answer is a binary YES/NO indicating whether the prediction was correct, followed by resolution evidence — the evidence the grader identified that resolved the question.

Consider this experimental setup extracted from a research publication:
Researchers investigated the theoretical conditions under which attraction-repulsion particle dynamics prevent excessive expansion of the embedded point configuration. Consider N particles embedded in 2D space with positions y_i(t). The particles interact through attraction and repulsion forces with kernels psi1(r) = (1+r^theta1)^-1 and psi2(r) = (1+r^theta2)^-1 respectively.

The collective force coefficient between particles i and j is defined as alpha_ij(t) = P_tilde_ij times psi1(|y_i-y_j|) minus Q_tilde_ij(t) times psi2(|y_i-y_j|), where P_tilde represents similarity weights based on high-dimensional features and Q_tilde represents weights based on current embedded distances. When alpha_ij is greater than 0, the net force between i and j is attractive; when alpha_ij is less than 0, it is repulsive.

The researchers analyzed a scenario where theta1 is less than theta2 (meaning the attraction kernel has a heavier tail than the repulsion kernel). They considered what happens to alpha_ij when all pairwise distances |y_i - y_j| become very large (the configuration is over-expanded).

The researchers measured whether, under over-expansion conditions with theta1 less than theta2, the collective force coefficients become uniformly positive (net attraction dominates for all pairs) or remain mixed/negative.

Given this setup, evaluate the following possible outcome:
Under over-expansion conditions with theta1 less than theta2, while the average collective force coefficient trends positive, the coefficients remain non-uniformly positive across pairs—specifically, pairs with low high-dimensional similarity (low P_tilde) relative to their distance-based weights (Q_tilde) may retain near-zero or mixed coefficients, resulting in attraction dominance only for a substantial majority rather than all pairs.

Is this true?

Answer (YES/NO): NO